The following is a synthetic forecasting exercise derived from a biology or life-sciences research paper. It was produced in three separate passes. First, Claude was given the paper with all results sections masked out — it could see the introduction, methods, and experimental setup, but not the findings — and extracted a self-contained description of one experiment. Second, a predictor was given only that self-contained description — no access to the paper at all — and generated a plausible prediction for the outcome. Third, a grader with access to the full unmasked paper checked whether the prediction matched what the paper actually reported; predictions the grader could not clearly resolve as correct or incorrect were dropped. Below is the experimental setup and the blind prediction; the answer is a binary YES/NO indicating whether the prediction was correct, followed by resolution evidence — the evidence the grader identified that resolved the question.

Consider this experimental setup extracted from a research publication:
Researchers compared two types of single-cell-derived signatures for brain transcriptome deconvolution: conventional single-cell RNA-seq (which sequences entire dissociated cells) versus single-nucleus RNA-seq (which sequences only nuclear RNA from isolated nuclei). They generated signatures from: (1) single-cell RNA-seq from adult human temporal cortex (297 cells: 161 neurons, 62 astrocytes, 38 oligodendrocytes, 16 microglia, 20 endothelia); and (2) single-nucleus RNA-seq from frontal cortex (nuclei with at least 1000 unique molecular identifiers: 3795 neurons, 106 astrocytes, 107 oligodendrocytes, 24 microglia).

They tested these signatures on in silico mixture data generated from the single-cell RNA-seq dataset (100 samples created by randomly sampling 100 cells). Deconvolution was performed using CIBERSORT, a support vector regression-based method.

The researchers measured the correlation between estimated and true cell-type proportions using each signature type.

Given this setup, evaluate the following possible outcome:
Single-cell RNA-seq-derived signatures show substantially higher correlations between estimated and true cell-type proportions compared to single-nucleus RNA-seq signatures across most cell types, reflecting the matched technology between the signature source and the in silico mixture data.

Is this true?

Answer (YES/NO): YES